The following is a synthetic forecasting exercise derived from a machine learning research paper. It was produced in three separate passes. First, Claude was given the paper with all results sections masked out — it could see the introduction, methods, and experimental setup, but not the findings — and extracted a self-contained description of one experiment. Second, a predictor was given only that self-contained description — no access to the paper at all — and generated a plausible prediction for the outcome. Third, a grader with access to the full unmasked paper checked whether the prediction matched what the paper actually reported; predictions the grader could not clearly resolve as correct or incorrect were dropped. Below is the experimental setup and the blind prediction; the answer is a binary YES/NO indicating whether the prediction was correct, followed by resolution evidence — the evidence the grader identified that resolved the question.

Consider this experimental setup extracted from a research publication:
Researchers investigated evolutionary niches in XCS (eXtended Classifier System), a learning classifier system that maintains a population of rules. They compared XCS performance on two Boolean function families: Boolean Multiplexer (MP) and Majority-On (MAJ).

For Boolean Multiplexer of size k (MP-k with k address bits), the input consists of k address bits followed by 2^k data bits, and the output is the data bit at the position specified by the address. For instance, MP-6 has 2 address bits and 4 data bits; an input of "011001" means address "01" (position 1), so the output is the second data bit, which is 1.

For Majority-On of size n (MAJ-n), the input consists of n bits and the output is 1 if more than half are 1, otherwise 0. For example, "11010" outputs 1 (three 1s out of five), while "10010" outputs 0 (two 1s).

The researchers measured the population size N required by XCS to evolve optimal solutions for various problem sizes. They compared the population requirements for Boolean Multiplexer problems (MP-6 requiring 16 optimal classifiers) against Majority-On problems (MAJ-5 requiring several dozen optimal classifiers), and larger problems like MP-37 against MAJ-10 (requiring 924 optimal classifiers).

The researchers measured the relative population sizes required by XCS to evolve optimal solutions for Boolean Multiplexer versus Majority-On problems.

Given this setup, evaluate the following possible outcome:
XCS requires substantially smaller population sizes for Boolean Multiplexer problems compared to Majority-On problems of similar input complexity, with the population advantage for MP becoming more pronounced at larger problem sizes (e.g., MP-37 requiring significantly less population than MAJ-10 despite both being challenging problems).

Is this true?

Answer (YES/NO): YES